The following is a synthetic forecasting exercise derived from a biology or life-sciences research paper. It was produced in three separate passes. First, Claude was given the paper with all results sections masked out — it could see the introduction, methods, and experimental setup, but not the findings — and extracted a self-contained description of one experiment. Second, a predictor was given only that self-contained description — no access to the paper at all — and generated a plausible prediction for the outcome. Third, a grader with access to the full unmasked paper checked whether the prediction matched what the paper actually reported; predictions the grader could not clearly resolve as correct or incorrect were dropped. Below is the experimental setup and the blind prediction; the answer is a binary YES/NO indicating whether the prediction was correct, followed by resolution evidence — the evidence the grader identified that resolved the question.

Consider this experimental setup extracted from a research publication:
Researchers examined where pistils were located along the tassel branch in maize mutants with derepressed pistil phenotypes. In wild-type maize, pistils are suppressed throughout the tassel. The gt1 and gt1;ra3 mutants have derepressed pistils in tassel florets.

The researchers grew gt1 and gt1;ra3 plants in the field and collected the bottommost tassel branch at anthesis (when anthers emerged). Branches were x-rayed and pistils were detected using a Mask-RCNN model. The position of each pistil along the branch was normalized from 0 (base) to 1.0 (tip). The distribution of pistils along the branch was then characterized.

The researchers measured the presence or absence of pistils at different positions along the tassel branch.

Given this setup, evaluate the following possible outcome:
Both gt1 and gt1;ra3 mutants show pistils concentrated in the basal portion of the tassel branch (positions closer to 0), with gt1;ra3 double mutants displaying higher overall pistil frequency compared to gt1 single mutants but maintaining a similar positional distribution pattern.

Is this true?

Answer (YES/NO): NO